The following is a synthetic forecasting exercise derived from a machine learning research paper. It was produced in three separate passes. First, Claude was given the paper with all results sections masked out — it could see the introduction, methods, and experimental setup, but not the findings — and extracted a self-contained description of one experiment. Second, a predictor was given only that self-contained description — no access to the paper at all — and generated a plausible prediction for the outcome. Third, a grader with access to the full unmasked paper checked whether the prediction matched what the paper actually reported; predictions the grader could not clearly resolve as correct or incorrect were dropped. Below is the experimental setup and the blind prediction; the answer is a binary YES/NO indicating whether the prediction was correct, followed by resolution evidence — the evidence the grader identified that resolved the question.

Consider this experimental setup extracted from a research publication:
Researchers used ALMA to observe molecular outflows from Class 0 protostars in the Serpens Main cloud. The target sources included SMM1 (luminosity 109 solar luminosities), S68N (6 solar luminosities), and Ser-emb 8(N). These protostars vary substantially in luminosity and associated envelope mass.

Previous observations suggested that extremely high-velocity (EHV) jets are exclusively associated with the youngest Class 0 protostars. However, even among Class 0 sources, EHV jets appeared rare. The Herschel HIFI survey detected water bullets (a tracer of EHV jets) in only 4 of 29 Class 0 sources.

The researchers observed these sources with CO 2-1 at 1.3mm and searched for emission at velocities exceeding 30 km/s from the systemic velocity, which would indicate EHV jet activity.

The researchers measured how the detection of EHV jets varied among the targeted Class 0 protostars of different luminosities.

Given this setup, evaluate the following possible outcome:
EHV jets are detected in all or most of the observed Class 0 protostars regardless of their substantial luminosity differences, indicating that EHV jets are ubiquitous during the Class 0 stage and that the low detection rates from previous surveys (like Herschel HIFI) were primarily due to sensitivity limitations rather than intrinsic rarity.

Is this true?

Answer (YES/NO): NO